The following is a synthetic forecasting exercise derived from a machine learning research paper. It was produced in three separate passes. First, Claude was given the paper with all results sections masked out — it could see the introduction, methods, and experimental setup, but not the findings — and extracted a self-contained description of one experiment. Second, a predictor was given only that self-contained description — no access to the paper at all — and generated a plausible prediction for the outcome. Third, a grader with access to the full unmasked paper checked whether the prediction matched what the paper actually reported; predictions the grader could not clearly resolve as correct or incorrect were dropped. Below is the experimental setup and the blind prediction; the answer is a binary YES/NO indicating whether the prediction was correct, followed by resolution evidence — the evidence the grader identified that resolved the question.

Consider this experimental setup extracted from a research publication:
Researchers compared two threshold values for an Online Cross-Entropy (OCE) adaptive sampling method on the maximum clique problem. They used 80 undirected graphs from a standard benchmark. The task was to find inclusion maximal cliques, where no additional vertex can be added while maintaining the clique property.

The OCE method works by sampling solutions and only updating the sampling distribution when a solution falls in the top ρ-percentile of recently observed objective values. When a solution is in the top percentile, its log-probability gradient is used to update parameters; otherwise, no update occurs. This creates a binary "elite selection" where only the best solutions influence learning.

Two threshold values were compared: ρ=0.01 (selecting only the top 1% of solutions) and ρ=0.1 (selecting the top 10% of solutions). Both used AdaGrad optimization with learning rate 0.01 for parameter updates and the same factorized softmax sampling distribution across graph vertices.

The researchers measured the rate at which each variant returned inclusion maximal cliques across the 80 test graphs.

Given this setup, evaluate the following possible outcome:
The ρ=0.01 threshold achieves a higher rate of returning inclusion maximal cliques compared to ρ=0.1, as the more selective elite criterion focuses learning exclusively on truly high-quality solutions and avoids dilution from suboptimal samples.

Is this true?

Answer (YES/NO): NO